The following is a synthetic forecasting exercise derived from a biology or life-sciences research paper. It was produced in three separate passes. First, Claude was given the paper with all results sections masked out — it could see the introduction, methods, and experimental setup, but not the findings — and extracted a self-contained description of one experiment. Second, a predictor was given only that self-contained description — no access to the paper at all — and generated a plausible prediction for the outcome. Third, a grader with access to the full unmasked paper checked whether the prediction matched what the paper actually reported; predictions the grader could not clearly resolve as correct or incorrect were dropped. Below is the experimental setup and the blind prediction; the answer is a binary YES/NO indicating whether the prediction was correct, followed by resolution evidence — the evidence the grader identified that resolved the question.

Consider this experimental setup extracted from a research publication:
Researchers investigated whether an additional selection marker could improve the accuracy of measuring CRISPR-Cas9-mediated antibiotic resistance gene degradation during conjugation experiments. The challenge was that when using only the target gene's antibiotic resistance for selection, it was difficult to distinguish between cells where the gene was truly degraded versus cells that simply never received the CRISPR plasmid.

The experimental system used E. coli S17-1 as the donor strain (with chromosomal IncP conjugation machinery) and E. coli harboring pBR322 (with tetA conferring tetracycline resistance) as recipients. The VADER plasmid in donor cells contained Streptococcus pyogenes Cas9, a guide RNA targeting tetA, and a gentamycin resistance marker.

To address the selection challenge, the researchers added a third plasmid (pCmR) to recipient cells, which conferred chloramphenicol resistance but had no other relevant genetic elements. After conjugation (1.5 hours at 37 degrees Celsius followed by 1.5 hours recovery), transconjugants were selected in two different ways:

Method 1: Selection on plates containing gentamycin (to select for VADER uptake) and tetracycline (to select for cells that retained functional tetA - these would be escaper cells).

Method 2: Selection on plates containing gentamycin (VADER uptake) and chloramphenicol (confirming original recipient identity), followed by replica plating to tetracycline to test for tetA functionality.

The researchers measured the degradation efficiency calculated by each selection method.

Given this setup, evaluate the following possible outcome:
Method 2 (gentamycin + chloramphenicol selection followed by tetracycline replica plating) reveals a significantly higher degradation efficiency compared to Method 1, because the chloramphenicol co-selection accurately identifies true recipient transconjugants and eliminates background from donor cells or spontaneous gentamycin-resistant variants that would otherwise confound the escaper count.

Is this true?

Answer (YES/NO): NO